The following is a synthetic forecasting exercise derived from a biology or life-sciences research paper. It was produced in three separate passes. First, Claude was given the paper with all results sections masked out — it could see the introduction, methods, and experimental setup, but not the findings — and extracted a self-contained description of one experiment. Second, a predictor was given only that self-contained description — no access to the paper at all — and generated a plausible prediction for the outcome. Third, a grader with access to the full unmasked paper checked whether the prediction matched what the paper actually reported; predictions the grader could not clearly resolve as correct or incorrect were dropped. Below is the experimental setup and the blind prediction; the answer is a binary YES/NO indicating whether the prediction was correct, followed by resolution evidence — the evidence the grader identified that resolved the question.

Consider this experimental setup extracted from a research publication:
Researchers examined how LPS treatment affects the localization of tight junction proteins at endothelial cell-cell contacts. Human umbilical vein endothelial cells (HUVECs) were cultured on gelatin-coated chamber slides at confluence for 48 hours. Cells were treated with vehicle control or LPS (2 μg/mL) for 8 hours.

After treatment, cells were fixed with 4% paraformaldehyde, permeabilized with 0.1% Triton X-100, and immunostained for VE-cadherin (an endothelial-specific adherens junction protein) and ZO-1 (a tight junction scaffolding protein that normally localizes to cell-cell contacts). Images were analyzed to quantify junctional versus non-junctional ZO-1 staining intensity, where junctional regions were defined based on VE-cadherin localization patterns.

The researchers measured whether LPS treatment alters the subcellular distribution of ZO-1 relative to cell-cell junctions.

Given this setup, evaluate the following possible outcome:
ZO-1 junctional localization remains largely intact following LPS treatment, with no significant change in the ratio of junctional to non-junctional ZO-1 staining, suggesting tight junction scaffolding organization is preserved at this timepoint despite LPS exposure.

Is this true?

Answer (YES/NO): NO